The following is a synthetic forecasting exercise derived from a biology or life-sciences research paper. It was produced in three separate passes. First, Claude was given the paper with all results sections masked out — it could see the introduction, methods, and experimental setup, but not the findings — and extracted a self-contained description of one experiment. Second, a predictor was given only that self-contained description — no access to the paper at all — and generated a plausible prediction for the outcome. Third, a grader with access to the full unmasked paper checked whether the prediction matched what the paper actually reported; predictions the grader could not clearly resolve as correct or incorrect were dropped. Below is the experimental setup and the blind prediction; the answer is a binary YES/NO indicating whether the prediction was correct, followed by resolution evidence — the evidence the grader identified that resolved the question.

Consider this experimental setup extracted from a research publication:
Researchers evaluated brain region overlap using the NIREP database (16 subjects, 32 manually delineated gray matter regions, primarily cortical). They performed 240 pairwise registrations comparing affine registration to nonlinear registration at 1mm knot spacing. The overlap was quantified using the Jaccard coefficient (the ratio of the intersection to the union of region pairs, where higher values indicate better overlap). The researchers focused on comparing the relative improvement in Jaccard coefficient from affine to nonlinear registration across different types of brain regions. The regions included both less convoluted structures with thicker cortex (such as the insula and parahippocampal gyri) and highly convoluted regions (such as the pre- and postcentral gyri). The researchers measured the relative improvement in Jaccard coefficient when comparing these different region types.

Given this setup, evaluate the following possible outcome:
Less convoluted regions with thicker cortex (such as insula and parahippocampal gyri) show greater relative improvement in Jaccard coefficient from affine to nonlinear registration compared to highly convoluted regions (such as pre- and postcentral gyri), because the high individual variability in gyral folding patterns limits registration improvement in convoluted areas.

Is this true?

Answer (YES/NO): NO